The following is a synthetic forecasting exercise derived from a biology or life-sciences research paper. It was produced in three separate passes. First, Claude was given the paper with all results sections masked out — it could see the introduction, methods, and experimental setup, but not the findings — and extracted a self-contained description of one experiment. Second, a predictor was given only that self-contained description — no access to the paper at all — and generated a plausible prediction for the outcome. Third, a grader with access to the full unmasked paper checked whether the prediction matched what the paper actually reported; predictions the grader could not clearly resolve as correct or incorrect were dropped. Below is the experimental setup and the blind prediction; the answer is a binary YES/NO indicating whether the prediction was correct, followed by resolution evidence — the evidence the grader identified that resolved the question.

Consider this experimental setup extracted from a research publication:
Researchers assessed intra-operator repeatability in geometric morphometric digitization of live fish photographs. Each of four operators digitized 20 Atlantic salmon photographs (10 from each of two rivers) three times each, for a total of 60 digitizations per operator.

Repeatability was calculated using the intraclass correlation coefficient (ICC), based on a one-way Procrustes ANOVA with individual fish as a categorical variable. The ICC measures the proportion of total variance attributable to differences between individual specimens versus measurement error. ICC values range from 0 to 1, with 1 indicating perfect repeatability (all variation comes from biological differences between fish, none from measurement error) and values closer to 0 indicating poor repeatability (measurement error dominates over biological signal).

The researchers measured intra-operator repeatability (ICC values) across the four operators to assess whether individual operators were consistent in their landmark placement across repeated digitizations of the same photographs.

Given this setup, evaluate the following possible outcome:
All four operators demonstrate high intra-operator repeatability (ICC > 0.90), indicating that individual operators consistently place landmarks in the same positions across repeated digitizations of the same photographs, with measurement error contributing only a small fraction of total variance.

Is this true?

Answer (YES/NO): NO